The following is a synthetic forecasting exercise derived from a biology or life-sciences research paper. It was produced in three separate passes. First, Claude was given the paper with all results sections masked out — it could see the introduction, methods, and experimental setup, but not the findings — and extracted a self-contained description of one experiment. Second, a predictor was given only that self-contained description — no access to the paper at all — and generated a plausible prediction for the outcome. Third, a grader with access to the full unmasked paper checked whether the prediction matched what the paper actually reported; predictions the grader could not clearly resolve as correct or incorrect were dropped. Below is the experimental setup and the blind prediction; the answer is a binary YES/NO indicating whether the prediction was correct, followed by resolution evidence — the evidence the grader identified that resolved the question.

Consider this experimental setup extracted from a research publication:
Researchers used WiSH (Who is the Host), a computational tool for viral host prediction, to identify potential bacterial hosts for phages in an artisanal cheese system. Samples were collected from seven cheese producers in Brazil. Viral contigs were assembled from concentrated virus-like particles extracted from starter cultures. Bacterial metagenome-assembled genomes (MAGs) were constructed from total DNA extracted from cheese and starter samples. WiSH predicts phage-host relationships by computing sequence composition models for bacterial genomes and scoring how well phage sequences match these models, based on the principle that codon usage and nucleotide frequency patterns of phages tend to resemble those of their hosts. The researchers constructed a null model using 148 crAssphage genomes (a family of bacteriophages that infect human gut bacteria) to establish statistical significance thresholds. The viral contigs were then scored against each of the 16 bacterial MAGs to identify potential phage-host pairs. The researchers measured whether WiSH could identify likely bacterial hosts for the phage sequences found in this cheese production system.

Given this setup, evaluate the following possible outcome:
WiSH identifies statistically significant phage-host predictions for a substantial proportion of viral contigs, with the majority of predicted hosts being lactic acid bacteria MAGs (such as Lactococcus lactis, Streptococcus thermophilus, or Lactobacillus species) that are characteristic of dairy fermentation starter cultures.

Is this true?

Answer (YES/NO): NO